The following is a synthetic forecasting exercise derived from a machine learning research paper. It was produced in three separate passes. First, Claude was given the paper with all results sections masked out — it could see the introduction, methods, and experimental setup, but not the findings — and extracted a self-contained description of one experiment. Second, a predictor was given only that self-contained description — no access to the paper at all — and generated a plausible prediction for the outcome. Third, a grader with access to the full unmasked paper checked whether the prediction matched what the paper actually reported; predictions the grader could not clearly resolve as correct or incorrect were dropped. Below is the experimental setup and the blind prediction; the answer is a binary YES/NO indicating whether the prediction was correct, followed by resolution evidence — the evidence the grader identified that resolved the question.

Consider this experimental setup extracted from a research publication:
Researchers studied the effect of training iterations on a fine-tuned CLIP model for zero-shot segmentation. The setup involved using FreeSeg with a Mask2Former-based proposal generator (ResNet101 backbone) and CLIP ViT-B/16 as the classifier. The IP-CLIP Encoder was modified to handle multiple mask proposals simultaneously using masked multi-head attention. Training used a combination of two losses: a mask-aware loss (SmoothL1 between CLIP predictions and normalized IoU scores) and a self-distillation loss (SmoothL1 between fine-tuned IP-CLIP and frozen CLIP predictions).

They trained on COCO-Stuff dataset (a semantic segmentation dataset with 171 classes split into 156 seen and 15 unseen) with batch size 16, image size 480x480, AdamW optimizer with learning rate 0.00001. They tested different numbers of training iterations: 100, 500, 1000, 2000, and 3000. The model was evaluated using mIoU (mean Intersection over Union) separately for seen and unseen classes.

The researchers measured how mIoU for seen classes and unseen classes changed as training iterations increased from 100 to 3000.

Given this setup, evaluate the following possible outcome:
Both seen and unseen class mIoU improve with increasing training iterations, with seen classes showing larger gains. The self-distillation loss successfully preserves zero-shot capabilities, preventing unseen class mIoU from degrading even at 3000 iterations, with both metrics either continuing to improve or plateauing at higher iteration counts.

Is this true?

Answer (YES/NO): NO